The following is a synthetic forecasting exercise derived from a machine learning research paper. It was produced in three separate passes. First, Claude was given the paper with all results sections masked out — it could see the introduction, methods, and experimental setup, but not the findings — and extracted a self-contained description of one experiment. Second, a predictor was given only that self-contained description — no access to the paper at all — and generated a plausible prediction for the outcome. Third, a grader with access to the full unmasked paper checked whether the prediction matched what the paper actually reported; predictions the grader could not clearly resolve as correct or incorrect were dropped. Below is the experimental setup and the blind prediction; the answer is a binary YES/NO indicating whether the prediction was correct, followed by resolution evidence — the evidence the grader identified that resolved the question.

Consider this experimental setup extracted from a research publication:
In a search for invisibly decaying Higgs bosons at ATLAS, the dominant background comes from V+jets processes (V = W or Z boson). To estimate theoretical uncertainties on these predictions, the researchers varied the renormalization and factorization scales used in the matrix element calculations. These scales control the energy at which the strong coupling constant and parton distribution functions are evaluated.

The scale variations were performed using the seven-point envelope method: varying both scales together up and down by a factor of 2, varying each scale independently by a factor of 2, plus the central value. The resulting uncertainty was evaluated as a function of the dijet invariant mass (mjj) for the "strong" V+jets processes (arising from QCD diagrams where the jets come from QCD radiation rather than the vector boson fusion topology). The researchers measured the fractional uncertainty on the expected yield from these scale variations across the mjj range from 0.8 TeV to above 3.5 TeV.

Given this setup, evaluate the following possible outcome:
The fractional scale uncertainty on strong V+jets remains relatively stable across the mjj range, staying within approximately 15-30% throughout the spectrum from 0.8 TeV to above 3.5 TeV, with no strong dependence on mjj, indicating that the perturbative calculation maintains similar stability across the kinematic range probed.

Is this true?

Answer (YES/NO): NO